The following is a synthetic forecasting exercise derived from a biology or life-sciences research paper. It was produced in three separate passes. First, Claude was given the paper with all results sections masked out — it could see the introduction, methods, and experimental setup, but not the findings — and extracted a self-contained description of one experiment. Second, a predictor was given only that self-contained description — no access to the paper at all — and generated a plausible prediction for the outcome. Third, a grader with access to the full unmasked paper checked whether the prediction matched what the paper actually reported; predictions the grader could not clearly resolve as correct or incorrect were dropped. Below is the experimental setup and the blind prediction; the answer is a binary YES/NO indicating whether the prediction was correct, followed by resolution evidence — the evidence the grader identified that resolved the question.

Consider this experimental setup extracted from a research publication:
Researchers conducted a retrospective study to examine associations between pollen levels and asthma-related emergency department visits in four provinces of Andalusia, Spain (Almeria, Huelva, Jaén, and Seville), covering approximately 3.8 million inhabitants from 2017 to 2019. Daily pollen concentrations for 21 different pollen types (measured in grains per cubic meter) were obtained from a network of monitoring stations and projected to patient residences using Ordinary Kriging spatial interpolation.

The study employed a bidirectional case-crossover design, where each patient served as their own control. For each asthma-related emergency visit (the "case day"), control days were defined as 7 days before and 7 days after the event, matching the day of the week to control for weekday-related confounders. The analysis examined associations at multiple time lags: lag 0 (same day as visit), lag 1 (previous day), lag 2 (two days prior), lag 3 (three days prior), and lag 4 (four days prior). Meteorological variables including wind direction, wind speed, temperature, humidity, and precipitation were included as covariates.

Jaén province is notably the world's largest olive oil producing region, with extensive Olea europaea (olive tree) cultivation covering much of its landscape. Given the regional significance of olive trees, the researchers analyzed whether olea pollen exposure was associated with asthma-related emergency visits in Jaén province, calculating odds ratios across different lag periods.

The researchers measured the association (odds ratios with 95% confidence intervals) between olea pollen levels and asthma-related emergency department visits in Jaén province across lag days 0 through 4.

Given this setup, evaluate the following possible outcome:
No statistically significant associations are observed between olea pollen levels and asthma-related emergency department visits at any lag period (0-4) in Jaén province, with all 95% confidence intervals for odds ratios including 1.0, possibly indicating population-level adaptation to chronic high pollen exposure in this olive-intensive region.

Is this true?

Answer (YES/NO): NO